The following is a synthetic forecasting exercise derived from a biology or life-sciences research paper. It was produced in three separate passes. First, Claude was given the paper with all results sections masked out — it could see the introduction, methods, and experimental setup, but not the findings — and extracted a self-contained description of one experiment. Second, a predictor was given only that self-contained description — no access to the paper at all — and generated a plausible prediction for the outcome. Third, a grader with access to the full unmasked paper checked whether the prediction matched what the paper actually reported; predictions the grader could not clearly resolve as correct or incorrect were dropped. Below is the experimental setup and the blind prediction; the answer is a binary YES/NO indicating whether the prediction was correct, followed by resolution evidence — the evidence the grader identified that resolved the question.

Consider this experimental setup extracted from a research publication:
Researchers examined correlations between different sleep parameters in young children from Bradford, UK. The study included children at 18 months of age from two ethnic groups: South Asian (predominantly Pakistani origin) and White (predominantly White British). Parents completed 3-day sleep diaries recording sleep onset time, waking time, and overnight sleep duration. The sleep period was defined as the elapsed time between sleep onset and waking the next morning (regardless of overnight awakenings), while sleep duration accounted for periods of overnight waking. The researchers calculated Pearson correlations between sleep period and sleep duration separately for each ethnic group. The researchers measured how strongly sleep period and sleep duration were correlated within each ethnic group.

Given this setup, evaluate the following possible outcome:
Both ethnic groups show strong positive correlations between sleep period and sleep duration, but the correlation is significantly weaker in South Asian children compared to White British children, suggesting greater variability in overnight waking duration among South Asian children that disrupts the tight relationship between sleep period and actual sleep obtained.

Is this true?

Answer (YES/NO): YES